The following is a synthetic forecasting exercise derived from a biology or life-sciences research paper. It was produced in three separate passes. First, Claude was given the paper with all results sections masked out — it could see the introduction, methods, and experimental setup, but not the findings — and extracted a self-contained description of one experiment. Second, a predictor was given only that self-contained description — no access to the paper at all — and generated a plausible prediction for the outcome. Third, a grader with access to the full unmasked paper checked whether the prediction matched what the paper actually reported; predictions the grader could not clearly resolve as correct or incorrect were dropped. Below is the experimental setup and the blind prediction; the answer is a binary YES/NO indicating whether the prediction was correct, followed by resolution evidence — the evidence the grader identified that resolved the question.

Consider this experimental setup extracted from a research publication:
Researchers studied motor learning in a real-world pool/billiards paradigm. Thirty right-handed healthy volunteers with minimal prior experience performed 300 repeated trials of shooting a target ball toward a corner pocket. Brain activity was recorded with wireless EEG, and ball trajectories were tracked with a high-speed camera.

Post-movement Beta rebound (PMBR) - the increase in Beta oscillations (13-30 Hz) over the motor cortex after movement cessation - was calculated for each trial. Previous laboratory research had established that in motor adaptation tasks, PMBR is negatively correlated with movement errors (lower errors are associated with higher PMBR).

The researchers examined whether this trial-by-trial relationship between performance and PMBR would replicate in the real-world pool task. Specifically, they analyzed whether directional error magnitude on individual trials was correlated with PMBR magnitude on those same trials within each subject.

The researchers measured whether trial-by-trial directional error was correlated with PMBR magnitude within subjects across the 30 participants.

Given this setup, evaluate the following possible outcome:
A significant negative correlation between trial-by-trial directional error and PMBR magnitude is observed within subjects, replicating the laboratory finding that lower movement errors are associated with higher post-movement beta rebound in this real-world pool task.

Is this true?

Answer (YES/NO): NO